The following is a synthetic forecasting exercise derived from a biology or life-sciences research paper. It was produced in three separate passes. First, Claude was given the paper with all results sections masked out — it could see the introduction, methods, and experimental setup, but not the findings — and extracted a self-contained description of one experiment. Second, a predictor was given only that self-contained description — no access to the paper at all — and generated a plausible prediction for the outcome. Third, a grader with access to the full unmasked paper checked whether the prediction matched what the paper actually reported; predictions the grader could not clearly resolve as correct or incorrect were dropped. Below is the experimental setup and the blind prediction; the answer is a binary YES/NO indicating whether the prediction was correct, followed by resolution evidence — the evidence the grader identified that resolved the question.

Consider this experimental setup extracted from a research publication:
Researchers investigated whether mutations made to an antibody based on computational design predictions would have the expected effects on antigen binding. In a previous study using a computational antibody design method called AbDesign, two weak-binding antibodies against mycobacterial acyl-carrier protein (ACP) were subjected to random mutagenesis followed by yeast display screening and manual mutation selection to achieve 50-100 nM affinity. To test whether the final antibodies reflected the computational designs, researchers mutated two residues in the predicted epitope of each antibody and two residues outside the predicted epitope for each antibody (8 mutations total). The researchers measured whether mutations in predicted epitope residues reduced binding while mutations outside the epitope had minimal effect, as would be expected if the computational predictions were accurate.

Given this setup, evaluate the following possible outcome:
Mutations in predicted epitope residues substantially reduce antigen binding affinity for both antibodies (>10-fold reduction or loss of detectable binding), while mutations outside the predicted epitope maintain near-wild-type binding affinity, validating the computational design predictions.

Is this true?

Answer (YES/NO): NO